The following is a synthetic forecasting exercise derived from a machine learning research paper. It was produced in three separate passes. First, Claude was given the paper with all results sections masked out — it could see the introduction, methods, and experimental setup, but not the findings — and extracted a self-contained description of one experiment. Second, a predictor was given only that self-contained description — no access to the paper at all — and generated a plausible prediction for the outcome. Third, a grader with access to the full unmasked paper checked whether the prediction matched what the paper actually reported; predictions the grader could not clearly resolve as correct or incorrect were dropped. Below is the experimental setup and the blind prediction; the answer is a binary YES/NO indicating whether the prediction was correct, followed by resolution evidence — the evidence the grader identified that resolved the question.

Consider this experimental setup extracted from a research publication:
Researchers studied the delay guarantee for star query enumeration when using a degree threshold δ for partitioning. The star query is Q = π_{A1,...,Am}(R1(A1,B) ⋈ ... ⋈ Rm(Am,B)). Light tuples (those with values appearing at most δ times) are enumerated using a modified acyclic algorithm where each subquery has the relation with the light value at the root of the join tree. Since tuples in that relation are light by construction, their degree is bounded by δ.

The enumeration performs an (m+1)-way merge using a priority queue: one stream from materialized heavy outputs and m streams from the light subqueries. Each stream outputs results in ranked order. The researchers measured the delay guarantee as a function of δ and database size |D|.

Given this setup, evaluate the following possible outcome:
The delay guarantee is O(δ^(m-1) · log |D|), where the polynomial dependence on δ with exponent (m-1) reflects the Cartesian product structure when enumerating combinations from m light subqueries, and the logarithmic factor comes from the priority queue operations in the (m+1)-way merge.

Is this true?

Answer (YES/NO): NO